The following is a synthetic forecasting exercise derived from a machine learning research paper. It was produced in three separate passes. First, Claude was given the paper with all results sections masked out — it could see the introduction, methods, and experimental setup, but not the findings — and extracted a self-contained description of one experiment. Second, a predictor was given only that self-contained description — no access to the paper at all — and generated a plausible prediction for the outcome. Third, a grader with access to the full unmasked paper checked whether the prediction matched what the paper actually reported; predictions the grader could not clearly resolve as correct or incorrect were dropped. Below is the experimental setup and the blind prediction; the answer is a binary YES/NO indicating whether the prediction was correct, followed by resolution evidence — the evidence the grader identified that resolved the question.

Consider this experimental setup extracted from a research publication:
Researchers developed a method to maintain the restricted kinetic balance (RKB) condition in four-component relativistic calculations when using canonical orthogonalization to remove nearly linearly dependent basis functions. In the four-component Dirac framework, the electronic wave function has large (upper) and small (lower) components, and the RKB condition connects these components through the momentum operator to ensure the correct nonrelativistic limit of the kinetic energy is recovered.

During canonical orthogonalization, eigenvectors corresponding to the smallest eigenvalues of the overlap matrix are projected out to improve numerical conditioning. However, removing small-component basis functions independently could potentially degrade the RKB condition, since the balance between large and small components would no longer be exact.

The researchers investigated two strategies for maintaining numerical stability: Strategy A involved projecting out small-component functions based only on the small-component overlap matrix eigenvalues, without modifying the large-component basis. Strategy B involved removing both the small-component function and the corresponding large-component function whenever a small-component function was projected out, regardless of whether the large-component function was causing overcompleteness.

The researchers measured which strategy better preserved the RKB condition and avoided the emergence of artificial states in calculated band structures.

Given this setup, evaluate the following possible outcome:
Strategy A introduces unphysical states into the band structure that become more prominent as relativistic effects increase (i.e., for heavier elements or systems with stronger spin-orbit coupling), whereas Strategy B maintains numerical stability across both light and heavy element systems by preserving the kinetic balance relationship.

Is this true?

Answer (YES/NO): NO